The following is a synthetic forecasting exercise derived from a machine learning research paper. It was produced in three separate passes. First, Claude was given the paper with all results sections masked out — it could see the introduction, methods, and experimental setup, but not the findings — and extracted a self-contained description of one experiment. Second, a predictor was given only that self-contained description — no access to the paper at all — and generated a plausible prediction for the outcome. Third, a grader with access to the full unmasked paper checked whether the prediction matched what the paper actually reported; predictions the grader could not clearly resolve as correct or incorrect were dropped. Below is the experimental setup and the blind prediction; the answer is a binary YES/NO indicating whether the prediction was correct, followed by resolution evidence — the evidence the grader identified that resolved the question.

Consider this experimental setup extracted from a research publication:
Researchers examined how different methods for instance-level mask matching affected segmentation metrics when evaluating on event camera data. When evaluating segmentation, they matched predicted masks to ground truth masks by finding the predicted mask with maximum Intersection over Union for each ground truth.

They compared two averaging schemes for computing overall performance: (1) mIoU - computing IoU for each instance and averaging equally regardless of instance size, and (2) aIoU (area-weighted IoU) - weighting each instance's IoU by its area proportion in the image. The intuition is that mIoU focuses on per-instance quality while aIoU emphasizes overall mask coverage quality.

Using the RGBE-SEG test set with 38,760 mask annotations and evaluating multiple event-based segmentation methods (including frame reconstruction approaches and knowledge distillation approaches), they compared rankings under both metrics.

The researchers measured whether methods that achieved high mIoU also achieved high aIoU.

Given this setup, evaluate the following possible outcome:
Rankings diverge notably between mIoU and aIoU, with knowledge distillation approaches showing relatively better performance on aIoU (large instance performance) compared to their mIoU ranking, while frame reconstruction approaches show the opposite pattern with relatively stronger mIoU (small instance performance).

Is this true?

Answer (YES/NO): NO